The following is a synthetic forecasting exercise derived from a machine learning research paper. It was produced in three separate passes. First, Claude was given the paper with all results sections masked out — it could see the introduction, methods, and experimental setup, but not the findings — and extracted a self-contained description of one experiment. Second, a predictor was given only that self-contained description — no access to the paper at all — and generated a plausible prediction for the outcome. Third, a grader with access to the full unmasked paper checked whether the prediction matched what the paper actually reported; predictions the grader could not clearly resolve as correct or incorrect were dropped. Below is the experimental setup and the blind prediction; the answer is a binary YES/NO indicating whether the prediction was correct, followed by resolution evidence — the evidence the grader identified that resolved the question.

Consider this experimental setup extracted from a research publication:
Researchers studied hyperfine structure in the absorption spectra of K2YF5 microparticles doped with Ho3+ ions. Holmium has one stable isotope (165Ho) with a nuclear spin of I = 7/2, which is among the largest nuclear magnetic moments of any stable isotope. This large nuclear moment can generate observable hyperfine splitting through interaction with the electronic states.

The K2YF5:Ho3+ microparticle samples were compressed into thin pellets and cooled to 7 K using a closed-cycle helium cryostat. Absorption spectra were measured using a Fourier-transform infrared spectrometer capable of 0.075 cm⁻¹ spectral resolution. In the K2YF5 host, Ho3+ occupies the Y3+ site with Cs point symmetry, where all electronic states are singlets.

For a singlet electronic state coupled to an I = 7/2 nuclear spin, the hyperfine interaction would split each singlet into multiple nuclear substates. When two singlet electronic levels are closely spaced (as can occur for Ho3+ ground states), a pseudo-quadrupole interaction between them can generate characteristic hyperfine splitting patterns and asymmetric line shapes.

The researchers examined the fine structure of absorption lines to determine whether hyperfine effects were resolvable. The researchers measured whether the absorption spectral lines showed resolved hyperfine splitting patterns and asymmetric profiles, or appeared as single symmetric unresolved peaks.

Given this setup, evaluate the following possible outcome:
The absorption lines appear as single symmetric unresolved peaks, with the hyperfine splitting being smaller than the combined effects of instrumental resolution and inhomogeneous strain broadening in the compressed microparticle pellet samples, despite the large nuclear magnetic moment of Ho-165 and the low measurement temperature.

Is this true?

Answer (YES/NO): NO